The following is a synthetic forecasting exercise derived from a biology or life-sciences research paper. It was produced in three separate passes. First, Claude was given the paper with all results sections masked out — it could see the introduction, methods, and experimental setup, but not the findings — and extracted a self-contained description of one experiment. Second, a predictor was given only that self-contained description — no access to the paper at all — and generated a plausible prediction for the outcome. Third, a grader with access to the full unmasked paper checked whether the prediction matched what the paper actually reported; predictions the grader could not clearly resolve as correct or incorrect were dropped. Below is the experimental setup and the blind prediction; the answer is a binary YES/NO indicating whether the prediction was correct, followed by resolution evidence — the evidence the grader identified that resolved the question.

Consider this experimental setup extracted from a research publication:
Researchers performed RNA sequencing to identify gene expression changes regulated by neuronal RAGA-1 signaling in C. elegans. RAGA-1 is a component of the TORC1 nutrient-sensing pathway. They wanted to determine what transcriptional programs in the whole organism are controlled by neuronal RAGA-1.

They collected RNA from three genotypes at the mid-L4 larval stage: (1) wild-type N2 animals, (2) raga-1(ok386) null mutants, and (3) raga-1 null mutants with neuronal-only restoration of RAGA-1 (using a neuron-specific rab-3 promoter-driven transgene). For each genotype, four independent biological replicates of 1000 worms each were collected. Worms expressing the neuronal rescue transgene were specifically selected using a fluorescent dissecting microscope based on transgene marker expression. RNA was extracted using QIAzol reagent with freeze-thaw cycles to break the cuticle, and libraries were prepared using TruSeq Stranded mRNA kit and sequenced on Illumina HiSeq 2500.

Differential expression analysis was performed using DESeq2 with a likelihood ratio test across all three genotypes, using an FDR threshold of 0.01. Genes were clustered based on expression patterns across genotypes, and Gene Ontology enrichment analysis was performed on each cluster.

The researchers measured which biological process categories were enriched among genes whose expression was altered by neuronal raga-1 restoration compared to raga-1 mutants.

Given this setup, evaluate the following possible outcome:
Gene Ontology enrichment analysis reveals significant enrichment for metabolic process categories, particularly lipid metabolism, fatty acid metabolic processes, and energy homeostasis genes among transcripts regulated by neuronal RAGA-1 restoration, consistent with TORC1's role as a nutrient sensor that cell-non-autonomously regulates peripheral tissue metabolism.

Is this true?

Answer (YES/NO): NO